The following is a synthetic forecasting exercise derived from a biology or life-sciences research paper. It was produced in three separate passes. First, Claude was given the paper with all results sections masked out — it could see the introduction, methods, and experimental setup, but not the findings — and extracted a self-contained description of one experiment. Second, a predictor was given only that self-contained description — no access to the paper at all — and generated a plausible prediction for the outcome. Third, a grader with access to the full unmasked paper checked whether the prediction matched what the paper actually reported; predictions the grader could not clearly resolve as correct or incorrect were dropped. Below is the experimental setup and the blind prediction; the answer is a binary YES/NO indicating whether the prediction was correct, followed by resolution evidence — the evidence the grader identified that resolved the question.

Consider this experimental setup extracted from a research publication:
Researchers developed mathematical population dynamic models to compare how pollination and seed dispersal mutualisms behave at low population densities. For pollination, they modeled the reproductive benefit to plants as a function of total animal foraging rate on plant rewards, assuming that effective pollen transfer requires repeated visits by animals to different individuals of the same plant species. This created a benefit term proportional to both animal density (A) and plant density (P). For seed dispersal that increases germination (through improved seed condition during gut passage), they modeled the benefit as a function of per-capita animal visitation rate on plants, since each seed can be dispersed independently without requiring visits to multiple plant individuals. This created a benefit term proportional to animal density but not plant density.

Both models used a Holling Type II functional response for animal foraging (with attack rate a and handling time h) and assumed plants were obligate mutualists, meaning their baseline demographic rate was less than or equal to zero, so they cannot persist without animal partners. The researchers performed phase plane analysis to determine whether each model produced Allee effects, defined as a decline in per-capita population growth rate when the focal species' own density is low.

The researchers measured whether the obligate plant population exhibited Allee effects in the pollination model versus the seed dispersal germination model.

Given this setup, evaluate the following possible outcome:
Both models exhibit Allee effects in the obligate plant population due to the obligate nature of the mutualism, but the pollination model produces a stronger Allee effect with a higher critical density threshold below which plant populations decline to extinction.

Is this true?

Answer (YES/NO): NO